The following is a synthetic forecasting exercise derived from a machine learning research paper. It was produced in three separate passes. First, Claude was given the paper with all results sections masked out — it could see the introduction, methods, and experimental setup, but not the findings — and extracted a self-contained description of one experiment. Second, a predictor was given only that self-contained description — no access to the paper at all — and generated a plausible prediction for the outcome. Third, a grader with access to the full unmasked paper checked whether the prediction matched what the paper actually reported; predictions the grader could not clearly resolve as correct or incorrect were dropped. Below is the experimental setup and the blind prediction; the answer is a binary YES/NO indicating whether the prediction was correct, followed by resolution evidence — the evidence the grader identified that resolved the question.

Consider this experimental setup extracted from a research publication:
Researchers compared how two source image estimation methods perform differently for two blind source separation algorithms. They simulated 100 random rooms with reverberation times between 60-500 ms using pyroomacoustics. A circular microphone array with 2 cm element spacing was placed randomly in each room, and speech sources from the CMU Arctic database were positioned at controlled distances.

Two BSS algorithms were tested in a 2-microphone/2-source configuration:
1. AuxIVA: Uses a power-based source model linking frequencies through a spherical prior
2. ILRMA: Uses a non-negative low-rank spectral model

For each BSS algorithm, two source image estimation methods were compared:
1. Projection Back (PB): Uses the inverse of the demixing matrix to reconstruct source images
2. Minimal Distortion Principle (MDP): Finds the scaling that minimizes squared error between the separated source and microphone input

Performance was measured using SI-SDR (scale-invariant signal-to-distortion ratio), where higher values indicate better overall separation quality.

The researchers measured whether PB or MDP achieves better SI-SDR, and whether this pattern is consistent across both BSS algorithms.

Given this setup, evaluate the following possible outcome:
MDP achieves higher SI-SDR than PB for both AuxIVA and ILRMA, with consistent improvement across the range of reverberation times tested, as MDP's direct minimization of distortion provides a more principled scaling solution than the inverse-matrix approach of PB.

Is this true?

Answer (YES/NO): NO